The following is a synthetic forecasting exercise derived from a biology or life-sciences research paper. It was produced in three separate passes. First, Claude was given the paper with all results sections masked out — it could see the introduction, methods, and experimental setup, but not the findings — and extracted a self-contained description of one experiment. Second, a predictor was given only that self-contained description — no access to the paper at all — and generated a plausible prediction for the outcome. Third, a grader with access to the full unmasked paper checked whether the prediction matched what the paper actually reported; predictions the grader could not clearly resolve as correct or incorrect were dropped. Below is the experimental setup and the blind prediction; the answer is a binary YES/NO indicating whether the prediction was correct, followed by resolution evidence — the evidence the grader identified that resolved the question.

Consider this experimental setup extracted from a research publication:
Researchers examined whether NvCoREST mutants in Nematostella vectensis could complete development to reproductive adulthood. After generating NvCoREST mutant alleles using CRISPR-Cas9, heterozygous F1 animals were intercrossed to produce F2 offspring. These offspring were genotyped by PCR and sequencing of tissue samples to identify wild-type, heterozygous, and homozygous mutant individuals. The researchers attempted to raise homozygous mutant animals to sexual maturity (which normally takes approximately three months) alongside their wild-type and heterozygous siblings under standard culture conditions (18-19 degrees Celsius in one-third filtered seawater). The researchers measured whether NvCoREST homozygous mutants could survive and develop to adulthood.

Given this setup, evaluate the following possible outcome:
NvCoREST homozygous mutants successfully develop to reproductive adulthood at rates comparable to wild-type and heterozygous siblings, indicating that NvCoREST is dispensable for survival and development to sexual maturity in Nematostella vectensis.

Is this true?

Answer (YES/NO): NO